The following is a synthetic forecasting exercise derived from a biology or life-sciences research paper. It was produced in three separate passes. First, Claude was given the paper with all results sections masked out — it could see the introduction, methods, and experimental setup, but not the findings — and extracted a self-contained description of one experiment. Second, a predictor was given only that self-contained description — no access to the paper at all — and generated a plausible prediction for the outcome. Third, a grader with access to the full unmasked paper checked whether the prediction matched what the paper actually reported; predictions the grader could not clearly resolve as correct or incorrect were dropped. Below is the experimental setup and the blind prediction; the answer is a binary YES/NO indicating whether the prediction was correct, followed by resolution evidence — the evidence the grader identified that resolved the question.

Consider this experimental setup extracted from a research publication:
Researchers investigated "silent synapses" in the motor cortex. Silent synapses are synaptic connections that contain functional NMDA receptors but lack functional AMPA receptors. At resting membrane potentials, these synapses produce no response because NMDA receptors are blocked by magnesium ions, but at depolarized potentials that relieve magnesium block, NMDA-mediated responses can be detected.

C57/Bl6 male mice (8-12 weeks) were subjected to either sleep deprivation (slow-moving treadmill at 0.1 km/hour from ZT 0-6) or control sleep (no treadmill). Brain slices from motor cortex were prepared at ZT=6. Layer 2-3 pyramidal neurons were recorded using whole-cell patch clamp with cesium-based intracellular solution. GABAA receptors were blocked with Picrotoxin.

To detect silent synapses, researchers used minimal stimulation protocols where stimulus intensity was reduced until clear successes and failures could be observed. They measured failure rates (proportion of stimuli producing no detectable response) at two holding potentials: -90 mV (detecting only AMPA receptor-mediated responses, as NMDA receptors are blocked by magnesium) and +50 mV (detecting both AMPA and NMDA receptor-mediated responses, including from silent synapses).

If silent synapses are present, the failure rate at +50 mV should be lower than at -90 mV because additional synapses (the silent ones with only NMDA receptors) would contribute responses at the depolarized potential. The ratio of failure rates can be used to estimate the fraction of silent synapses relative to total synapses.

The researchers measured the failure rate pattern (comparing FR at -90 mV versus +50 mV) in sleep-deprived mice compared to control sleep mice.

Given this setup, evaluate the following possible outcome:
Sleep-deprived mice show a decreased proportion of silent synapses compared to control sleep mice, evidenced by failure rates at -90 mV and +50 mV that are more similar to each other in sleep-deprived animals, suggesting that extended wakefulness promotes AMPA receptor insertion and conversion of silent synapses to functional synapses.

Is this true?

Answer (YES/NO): YES